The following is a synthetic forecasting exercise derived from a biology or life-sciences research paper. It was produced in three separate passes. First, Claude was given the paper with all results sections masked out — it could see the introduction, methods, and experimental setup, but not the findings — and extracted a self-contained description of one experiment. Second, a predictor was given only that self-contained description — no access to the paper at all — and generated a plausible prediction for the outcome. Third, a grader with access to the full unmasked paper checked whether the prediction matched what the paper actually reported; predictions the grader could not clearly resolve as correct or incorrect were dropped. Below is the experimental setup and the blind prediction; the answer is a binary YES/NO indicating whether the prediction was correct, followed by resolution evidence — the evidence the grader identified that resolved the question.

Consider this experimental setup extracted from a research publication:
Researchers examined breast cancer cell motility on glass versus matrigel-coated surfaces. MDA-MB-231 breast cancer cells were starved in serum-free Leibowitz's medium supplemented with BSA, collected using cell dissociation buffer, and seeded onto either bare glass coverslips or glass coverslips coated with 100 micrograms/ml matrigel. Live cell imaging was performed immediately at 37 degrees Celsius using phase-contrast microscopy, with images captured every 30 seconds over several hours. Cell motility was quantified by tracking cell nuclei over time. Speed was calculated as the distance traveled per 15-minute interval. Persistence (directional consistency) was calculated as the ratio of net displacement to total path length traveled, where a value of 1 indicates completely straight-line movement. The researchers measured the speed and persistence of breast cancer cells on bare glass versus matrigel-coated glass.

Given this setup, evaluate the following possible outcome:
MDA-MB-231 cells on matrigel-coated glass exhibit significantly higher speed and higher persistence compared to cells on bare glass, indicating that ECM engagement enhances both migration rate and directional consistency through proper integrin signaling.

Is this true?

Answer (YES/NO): NO